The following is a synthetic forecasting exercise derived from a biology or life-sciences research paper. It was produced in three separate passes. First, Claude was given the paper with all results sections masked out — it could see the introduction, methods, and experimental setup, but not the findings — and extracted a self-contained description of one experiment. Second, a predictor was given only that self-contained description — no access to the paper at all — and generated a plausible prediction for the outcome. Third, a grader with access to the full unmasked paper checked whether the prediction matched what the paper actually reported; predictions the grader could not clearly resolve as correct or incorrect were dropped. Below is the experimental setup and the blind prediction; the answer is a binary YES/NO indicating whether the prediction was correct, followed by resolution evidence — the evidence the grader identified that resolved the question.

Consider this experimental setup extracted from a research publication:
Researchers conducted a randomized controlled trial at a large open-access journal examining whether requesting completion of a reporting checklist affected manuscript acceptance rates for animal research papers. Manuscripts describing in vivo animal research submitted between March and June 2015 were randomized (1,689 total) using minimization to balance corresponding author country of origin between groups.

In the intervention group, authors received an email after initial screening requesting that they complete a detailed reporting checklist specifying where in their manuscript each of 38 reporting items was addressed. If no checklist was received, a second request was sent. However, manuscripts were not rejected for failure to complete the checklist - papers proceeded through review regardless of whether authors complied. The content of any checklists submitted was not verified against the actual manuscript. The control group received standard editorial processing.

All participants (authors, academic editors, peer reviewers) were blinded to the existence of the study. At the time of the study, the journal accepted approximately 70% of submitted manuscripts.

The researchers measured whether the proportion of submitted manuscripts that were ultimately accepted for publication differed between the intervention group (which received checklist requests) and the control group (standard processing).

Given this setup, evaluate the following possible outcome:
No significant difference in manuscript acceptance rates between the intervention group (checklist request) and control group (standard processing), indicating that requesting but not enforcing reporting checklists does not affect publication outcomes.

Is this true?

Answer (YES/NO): YES